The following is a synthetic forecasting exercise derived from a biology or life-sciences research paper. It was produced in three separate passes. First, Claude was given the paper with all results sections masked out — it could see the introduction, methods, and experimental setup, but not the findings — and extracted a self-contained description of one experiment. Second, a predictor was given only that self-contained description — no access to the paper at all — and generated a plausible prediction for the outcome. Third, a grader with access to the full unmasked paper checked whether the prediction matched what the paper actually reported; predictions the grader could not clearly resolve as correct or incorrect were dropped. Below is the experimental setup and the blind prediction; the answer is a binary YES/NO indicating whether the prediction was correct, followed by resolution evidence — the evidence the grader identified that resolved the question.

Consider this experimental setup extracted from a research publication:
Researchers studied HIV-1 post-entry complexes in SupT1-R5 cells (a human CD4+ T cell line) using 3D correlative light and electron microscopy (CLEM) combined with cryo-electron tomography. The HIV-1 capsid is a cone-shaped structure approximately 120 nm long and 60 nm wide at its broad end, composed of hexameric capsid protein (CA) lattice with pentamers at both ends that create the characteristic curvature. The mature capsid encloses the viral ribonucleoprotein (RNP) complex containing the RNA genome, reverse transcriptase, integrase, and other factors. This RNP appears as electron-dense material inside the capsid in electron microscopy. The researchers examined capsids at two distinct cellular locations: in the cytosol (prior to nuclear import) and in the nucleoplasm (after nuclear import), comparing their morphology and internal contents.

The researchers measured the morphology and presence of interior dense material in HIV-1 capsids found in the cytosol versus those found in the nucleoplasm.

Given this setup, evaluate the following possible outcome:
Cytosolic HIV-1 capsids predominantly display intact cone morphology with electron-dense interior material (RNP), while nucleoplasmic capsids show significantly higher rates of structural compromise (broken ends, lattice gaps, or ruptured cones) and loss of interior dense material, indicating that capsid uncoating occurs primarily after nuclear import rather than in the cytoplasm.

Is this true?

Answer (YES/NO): YES